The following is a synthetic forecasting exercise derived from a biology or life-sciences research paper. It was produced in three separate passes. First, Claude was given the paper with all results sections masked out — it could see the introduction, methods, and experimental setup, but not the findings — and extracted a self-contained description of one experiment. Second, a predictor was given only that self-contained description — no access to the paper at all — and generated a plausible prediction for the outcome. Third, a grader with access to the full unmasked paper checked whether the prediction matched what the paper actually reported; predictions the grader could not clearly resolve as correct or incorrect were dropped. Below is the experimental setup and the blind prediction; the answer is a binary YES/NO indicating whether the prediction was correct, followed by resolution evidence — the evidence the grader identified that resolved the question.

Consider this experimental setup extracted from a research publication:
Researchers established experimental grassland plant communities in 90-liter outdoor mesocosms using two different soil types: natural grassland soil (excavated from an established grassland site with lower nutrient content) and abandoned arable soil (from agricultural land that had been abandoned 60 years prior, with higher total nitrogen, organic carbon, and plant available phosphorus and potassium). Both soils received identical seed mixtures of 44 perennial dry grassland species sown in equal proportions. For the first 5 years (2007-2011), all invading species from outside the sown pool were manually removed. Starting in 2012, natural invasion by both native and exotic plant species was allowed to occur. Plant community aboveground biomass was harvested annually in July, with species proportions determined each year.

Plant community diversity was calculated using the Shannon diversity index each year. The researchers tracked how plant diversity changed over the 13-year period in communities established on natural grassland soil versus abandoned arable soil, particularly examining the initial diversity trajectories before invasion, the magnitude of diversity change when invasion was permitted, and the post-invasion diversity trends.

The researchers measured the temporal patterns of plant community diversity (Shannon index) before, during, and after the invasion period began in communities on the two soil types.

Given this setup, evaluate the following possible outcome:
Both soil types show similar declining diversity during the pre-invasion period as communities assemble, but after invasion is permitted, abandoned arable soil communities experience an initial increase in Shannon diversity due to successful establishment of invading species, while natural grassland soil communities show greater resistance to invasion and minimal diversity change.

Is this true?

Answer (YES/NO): NO